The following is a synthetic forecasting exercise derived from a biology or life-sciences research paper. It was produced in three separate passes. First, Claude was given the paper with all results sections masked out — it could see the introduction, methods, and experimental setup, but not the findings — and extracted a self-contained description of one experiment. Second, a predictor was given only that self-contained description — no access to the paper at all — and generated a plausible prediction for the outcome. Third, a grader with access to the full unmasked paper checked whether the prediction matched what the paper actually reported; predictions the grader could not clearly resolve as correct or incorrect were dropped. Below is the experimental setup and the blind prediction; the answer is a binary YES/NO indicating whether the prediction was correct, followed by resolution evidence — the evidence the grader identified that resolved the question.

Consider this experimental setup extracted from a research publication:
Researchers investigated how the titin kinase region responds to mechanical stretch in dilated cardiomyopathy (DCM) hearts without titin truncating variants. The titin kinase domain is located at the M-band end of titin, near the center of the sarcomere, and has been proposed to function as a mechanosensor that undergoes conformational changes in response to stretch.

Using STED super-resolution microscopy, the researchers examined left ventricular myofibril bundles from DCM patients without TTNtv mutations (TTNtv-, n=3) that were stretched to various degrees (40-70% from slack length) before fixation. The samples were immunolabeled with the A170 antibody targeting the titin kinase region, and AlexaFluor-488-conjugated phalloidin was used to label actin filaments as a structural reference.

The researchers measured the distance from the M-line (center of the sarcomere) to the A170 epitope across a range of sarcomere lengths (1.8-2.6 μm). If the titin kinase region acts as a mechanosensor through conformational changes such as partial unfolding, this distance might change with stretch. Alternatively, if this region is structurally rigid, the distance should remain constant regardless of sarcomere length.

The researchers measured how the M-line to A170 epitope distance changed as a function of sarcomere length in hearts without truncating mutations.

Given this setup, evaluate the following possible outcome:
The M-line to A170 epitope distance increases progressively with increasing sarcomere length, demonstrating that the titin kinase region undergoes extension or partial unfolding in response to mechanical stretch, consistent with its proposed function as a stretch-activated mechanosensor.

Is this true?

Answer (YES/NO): YES